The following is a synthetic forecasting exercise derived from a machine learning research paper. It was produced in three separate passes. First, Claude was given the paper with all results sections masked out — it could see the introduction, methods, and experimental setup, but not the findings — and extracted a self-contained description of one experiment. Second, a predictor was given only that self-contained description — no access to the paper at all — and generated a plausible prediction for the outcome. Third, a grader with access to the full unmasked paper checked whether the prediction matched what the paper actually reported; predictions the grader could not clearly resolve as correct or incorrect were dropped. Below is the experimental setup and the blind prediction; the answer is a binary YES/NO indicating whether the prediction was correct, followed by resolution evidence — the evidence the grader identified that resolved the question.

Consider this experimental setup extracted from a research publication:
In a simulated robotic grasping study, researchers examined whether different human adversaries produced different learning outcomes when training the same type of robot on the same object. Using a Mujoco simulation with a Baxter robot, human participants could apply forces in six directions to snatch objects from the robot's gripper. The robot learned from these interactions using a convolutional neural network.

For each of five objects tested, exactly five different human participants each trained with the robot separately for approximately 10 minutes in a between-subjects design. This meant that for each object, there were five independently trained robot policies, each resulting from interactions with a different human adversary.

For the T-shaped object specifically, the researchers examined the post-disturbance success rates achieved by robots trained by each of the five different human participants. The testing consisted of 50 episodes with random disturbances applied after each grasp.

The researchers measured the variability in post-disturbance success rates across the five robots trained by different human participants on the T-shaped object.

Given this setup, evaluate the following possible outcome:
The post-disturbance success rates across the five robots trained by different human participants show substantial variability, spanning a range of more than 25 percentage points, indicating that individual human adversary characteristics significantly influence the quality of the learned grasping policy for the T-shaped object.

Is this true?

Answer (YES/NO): YES